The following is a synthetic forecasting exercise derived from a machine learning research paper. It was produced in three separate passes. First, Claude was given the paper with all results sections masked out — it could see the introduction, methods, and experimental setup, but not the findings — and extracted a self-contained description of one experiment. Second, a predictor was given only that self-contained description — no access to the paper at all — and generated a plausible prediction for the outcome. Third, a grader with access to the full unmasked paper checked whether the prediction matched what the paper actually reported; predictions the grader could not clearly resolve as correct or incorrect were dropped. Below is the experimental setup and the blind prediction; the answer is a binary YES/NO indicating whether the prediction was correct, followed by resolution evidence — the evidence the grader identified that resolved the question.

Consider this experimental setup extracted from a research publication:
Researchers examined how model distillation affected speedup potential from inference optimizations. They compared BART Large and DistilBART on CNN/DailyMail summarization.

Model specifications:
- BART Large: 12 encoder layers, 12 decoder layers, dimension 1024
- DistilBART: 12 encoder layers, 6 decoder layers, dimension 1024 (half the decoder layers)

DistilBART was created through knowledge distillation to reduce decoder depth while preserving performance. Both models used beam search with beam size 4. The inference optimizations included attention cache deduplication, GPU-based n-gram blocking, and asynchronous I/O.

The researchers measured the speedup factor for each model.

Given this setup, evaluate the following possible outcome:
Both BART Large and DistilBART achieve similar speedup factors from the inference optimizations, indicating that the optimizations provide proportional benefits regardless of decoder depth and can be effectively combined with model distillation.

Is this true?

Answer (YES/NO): NO